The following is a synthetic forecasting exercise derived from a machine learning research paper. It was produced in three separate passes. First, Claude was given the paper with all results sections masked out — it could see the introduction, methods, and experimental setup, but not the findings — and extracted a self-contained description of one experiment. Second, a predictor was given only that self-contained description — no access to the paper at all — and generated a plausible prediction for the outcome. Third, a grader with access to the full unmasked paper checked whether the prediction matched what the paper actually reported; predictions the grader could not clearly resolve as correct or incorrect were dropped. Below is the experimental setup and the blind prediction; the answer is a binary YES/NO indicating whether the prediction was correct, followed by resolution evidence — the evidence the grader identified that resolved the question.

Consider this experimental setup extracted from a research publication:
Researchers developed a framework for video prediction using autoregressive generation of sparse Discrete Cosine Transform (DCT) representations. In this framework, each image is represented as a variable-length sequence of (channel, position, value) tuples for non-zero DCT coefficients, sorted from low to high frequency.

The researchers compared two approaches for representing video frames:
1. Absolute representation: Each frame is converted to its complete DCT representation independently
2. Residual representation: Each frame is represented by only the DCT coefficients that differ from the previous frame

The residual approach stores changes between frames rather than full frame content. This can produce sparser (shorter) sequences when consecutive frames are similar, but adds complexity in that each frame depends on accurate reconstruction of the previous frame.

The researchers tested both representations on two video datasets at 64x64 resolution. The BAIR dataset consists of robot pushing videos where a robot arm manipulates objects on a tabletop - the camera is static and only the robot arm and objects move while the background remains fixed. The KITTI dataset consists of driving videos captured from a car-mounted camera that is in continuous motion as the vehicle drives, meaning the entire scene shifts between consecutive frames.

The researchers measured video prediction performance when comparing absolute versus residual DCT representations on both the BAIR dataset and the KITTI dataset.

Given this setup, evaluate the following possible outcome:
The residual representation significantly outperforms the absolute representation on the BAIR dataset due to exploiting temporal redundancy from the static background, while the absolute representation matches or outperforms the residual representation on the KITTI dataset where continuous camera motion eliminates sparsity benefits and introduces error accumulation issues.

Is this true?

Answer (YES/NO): NO